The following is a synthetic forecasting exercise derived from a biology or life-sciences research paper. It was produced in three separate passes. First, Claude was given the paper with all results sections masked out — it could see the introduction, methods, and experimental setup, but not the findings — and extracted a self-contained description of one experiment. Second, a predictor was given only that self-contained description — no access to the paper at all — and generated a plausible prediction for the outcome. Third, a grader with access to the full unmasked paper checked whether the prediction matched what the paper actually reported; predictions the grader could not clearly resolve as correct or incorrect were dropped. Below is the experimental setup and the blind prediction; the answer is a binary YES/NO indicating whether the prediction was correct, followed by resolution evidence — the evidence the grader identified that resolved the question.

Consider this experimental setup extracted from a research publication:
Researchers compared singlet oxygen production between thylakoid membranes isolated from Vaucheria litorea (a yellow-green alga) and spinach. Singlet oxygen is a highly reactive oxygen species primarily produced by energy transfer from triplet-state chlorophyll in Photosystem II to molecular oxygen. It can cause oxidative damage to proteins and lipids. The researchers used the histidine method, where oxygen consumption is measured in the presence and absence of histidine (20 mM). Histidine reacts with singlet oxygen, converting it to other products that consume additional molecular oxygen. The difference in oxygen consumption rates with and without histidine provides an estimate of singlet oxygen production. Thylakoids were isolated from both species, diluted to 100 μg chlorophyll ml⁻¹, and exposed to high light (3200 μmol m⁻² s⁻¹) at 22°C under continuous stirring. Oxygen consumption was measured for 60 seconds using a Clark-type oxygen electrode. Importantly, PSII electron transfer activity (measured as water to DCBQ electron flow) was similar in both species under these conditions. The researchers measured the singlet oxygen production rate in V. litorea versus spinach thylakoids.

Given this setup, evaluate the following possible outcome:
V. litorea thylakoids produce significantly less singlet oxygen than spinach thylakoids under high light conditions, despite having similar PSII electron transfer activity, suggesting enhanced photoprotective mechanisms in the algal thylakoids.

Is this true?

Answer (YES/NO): YES